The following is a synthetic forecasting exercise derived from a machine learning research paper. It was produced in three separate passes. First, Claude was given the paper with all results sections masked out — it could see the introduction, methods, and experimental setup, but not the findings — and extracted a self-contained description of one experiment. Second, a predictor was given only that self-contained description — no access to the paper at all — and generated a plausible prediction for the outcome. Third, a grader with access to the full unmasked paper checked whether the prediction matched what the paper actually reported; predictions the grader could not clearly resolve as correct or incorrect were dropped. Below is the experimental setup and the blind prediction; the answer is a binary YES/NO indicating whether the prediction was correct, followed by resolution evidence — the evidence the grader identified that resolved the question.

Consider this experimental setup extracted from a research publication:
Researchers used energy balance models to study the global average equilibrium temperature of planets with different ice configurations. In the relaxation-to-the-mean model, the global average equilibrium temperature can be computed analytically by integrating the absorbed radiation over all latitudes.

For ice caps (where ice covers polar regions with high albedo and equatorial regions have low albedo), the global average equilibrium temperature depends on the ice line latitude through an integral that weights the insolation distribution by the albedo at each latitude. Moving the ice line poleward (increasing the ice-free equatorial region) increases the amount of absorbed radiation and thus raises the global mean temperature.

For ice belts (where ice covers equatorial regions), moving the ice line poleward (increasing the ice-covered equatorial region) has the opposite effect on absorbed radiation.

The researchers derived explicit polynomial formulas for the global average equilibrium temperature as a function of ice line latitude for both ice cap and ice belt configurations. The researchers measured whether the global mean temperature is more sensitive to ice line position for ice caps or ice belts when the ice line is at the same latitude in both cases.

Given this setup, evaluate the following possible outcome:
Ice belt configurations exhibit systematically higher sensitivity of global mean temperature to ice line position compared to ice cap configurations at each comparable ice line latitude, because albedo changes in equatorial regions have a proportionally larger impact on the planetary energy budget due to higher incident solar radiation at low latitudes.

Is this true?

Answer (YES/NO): NO